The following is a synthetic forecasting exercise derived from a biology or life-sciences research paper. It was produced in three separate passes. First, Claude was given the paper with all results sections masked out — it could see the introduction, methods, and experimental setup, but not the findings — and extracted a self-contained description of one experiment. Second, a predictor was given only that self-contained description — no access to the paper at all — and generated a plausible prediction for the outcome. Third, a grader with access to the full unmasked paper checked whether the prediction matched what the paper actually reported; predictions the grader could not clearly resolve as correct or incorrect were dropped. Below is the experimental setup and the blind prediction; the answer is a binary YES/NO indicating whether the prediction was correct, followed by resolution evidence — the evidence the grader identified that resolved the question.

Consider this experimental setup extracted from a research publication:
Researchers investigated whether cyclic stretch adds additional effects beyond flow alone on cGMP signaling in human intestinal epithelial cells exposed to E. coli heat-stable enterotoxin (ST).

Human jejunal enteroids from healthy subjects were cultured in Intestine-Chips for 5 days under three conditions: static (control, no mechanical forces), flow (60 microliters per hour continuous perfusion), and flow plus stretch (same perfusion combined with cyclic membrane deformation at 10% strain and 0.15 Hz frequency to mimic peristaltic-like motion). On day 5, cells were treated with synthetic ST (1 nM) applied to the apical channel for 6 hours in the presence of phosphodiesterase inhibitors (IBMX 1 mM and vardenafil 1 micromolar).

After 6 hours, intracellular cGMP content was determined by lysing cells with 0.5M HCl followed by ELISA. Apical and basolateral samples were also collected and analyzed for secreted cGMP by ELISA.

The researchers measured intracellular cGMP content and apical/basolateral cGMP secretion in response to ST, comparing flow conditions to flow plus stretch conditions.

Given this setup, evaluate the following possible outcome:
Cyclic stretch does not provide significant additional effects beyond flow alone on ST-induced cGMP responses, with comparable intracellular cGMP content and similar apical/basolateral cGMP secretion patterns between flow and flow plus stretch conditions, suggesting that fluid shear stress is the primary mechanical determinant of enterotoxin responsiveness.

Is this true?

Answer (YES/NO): YES